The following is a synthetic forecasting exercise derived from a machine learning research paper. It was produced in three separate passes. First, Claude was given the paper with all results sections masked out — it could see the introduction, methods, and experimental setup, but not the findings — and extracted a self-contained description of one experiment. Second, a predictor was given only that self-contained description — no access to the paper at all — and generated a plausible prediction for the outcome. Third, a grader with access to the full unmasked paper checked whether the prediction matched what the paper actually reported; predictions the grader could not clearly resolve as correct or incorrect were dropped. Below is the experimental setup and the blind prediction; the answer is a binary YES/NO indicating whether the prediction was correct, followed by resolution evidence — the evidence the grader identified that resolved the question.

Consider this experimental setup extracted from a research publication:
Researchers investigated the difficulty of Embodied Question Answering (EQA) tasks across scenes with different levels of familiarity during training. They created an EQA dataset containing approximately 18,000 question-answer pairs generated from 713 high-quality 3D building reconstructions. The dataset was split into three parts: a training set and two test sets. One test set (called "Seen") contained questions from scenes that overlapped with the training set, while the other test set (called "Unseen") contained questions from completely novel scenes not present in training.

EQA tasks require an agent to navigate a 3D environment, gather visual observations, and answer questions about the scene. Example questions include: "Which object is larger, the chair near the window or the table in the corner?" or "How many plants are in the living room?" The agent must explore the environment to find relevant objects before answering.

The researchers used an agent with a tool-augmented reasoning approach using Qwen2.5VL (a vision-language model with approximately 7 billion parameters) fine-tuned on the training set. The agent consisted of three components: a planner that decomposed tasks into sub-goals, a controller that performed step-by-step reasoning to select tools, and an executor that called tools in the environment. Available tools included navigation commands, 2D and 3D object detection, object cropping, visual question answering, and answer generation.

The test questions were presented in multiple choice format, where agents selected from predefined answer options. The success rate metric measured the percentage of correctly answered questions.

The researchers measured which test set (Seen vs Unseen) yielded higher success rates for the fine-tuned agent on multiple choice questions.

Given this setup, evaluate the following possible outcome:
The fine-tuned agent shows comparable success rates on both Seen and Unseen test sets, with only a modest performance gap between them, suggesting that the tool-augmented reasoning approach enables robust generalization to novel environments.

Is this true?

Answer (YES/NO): NO